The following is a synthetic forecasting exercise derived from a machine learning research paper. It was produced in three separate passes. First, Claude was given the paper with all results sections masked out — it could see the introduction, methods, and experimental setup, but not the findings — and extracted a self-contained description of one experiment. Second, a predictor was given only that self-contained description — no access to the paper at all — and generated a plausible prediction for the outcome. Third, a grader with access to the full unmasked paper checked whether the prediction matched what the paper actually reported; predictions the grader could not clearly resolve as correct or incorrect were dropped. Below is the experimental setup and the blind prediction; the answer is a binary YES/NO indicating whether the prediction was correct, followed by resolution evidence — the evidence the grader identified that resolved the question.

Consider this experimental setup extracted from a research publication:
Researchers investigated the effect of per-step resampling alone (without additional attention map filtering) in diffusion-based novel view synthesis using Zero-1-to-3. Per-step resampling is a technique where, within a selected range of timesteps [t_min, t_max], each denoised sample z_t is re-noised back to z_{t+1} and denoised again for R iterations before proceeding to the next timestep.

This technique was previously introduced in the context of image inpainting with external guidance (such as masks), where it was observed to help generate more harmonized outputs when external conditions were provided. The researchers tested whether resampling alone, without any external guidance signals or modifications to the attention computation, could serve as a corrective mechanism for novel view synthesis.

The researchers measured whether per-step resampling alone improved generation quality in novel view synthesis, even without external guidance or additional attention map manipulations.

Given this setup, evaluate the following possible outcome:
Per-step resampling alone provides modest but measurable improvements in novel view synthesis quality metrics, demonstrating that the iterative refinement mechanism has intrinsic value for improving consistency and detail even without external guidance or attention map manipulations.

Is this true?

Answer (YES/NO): YES